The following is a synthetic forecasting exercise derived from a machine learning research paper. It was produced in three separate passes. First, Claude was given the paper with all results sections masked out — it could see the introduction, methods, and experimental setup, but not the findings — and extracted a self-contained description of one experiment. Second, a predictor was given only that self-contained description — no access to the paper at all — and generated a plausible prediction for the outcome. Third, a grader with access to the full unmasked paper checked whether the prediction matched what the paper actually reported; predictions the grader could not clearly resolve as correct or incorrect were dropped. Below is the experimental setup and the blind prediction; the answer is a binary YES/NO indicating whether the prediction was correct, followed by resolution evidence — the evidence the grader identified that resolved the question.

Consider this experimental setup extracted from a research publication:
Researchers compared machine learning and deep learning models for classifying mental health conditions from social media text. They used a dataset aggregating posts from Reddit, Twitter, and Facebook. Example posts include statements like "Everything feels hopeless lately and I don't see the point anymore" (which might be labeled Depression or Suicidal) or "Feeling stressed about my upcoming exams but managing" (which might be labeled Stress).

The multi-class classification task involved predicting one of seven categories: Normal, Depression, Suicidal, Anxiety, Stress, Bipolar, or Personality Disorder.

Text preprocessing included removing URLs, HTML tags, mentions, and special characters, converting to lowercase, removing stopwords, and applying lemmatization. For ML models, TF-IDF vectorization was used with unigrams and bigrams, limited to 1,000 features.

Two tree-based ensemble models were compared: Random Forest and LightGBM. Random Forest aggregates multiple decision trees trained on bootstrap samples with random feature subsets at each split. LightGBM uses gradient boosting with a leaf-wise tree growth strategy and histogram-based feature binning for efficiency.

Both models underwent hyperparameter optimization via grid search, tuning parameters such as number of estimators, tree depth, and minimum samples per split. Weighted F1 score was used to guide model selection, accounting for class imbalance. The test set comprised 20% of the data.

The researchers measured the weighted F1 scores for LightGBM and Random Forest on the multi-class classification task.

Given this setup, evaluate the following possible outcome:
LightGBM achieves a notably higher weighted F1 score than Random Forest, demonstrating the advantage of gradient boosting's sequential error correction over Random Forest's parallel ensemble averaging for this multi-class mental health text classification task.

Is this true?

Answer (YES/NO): NO